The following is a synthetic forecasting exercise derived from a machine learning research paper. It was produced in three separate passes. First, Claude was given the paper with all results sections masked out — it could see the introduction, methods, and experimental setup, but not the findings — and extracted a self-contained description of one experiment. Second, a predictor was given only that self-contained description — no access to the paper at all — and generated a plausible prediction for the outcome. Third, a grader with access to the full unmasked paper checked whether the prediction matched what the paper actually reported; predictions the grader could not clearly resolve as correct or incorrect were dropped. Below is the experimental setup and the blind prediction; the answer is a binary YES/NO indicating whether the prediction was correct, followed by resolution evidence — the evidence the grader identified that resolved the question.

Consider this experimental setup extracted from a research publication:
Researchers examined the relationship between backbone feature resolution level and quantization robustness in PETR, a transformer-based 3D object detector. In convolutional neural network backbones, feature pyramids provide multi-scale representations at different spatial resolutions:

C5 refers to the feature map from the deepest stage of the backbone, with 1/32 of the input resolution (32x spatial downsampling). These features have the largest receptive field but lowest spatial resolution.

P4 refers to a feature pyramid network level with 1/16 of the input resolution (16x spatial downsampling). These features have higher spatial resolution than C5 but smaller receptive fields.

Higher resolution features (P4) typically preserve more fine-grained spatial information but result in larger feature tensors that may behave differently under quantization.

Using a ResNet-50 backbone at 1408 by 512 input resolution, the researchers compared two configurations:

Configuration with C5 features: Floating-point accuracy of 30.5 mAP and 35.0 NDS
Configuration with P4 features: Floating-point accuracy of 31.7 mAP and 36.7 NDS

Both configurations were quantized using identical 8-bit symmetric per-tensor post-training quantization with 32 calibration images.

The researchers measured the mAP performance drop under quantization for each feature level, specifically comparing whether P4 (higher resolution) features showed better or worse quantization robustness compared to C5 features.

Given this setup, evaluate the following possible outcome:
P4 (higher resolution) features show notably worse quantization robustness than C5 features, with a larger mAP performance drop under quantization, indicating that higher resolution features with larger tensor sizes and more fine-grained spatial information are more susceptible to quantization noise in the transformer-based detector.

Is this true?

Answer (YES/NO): YES